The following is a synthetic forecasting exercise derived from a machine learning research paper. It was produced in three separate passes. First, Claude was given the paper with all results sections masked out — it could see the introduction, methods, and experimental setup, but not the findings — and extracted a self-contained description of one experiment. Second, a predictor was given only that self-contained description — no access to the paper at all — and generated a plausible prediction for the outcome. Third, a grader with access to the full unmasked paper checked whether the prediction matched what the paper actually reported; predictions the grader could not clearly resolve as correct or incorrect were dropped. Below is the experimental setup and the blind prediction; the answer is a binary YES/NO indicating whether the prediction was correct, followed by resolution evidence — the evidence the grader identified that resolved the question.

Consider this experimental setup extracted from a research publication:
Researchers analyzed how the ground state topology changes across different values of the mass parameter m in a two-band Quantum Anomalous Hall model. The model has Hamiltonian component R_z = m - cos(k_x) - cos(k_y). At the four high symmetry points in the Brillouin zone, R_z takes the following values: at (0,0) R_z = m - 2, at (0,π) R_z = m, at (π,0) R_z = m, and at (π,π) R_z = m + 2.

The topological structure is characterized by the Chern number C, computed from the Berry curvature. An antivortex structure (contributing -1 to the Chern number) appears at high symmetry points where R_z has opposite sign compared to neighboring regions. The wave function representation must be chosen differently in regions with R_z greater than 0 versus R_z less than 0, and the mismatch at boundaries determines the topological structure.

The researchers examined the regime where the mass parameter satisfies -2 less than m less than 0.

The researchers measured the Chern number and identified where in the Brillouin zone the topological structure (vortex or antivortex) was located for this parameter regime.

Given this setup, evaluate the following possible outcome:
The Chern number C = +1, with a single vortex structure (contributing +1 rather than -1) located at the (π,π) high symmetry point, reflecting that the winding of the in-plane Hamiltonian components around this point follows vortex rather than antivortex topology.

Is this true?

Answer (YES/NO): NO